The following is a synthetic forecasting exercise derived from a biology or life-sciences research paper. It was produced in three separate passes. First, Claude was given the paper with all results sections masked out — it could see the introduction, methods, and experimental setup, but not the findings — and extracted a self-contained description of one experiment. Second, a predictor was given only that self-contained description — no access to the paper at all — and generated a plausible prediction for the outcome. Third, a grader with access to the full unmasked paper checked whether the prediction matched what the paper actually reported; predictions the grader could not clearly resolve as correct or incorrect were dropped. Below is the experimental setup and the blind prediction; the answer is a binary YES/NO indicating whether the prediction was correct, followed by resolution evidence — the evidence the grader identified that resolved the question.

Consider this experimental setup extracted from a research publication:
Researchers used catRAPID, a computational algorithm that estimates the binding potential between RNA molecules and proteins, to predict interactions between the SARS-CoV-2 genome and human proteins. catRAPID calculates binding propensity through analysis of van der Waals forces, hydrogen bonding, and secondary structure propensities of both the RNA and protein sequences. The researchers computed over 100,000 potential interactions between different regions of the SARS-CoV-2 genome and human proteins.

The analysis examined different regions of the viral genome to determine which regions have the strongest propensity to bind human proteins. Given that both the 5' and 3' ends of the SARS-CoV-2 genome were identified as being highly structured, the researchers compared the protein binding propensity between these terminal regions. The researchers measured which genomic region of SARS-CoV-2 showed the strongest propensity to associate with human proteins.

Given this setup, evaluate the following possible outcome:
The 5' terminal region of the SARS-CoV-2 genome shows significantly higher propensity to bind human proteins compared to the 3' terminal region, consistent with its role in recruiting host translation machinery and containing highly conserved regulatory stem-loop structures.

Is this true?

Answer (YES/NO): YES